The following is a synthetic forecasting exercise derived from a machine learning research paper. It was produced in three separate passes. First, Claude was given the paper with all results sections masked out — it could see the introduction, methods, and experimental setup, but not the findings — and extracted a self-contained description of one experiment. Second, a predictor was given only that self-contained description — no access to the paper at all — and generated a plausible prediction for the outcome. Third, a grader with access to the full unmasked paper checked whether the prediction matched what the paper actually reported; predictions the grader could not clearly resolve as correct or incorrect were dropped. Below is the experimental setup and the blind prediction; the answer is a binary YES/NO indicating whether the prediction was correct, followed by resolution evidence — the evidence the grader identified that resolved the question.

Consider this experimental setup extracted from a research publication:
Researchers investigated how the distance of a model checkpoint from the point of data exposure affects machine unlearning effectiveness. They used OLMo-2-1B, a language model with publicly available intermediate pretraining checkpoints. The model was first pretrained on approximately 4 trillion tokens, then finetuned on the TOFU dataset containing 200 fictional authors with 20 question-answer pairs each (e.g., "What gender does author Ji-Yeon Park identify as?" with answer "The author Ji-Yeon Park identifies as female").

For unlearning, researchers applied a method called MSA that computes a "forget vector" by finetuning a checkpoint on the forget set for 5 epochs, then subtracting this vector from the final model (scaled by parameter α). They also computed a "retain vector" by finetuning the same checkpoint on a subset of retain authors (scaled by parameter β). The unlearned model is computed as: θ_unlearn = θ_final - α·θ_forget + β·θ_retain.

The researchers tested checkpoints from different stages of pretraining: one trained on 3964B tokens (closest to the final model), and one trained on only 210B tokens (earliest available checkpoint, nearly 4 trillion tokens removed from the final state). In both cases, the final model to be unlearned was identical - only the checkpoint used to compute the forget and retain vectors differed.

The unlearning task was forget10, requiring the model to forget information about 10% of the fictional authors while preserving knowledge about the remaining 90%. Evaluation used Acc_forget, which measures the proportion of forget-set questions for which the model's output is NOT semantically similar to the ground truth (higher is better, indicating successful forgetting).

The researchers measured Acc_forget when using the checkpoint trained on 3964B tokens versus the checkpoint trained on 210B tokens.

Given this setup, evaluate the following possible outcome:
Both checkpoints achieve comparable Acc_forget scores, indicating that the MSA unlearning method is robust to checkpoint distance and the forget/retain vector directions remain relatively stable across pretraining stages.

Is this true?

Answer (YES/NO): NO